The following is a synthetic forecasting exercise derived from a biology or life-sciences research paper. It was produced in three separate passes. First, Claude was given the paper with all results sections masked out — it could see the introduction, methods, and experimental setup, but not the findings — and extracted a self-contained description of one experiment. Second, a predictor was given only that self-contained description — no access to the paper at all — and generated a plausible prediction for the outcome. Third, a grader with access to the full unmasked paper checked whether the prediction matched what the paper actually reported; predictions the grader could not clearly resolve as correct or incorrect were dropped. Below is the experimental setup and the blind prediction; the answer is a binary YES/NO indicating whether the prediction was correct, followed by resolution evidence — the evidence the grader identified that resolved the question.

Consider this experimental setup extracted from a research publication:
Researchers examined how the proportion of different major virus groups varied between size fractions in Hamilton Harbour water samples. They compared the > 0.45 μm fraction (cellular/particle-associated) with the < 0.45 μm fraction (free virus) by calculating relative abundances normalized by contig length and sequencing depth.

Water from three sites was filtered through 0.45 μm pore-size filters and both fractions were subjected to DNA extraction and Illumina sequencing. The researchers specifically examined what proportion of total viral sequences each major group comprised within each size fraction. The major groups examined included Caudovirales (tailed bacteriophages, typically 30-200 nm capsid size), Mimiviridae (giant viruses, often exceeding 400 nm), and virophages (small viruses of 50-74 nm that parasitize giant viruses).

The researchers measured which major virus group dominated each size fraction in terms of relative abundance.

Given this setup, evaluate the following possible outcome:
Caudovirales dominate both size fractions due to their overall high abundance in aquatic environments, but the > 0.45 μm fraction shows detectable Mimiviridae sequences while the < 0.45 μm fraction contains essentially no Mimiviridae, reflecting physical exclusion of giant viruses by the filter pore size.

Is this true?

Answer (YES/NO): NO